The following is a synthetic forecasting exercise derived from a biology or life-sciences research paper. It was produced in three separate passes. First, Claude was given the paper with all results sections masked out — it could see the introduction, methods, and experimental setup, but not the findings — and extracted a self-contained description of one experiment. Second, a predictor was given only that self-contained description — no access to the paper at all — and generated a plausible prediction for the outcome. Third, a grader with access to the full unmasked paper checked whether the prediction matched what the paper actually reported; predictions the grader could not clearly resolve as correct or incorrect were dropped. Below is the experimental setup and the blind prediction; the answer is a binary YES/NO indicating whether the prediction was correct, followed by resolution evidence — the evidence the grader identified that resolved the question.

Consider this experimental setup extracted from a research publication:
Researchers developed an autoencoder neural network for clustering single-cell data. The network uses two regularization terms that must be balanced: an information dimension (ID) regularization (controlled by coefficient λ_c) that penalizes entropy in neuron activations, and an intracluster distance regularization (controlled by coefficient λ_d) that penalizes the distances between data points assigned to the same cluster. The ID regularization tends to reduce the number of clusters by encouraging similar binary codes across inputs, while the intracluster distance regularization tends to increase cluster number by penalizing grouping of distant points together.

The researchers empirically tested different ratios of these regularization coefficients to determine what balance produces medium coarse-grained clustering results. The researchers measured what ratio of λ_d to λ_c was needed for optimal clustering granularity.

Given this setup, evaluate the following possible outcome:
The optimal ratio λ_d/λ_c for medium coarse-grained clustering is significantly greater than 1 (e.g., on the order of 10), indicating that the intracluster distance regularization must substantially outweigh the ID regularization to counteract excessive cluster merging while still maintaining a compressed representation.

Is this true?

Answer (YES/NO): NO